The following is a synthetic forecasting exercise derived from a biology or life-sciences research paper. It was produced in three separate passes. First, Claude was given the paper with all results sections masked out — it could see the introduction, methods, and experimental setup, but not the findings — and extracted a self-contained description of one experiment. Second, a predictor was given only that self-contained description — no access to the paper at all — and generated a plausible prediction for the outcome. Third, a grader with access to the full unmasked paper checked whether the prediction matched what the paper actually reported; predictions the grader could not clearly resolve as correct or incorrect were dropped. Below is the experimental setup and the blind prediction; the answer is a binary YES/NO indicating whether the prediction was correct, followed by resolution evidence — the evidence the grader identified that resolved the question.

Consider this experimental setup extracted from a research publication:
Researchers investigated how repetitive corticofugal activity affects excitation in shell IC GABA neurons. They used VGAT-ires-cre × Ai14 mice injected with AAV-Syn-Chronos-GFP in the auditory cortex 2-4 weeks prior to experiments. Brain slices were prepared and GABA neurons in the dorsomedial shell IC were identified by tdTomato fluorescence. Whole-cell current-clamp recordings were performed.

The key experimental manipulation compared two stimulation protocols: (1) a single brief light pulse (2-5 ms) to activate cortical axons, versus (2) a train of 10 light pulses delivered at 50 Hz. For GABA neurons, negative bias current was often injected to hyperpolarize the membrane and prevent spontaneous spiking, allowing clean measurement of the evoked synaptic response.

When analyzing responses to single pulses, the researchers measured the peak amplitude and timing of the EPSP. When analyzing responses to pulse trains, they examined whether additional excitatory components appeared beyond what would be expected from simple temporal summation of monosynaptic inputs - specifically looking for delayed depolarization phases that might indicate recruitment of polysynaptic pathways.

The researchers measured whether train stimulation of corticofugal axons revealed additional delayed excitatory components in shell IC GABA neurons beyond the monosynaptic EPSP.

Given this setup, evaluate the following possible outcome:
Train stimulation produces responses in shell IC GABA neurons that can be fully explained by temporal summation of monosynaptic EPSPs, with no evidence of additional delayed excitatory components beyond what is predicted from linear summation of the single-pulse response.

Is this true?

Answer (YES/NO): NO